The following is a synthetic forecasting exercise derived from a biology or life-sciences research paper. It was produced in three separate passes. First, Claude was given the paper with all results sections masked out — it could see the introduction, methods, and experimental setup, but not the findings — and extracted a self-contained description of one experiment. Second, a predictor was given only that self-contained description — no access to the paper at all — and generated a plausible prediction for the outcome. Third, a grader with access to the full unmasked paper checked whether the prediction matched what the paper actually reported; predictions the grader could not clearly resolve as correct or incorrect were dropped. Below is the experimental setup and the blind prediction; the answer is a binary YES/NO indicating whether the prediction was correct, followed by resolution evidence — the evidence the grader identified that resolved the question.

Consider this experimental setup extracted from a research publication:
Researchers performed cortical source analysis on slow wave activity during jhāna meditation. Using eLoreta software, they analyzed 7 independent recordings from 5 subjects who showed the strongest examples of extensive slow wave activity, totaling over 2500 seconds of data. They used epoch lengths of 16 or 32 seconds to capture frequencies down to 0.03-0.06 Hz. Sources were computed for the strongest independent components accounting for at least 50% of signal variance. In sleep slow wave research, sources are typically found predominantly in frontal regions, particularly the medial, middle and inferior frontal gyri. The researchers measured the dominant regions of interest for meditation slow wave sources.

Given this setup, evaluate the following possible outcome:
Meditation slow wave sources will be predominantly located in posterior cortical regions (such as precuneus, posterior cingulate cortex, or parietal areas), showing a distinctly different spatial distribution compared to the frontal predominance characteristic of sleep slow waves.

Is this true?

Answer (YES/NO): NO